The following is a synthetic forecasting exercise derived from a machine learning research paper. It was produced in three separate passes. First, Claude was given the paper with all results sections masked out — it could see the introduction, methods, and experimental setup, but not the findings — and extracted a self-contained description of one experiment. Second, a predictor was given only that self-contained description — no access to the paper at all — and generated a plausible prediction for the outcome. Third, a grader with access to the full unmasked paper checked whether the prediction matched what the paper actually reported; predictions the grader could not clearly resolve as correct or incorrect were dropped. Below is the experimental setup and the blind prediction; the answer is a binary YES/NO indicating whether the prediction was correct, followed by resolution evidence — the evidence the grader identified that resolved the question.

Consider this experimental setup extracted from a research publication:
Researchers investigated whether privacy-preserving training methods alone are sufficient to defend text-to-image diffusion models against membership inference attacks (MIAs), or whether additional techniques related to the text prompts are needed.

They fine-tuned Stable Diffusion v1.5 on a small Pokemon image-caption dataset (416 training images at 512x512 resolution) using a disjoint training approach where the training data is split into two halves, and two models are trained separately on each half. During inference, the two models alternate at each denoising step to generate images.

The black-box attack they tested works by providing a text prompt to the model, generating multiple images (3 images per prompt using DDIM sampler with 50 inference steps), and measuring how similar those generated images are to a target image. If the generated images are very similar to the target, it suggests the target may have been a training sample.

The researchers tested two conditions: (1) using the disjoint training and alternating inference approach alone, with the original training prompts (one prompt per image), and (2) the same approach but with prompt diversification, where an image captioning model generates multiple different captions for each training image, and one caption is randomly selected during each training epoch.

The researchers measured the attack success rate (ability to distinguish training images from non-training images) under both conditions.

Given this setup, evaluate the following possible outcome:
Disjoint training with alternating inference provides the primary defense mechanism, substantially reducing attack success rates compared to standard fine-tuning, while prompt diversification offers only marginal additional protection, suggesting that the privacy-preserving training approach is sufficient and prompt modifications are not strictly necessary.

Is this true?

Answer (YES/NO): NO